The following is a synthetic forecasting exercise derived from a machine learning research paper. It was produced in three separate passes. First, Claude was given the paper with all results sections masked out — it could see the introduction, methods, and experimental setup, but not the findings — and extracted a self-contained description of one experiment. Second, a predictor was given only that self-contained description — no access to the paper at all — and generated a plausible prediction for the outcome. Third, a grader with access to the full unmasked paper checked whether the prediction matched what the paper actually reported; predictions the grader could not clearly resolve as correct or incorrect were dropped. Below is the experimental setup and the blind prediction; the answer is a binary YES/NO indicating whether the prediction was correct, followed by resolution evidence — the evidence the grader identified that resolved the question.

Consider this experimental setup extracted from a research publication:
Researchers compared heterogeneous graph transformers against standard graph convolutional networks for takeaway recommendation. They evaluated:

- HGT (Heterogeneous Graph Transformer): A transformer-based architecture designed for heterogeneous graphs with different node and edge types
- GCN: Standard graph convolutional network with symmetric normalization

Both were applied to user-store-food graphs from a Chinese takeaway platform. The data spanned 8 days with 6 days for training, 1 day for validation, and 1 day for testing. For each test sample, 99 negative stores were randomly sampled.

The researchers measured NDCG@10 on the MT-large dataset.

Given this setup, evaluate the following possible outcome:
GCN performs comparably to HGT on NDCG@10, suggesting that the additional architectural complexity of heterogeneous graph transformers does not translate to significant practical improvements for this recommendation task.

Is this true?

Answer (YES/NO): NO